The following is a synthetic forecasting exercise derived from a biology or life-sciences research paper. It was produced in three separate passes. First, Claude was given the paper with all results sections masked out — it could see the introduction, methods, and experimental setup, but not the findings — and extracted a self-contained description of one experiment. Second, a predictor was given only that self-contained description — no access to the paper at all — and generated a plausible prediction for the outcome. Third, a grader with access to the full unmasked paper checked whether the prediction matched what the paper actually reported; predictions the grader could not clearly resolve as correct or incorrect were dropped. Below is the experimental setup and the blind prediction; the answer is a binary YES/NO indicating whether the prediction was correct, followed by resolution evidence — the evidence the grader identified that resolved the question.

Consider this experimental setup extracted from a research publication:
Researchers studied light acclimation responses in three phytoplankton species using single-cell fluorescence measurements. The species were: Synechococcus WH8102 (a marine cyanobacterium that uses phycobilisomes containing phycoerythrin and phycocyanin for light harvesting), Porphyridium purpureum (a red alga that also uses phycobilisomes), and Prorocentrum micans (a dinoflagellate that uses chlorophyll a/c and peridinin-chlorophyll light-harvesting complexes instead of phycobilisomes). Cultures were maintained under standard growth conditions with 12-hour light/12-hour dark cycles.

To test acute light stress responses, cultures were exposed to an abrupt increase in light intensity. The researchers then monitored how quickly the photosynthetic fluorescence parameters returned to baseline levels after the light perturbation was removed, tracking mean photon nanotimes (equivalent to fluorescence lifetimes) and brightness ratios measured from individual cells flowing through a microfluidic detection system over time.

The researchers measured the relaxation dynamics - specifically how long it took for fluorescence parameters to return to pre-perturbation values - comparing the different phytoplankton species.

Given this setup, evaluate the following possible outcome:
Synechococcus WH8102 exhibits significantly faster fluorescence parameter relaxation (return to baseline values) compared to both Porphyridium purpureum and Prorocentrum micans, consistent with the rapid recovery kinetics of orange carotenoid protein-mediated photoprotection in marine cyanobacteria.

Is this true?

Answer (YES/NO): NO